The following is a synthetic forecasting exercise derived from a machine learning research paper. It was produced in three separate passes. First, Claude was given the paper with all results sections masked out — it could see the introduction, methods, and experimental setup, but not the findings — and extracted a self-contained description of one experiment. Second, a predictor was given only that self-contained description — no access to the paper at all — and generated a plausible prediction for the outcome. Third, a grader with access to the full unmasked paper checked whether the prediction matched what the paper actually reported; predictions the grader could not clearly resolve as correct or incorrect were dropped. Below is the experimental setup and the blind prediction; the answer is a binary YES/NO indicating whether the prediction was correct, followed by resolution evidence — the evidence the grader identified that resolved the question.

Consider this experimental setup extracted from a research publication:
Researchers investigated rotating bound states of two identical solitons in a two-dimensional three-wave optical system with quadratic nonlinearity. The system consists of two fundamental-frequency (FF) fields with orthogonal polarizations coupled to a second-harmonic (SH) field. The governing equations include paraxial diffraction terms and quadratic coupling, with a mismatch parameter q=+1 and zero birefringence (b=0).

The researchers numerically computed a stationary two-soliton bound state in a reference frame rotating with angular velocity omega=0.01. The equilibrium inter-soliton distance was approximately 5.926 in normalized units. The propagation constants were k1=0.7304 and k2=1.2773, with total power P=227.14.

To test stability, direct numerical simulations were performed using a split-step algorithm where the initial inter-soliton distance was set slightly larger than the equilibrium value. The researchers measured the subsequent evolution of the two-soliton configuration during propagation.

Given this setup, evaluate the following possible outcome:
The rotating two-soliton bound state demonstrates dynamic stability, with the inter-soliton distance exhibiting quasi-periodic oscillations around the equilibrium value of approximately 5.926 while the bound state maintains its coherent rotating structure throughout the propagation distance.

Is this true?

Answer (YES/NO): NO